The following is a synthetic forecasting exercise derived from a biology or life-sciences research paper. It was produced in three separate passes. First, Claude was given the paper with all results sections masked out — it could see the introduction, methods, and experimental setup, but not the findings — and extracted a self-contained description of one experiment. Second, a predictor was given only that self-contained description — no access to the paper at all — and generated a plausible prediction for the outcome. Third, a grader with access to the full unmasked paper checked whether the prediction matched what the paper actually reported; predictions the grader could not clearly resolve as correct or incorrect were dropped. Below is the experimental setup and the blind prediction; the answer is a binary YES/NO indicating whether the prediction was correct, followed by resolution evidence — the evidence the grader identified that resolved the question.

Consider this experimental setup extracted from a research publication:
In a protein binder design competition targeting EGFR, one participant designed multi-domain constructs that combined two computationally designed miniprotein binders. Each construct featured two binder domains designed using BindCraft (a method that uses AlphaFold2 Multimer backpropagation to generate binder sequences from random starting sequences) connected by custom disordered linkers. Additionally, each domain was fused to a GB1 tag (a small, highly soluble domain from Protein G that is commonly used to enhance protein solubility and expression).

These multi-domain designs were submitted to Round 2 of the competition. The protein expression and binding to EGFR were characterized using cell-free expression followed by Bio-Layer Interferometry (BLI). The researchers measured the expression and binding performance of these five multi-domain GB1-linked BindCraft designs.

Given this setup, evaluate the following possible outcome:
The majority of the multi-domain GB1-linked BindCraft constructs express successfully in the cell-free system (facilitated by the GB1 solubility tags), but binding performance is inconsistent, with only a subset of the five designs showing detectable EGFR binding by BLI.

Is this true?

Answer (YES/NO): NO